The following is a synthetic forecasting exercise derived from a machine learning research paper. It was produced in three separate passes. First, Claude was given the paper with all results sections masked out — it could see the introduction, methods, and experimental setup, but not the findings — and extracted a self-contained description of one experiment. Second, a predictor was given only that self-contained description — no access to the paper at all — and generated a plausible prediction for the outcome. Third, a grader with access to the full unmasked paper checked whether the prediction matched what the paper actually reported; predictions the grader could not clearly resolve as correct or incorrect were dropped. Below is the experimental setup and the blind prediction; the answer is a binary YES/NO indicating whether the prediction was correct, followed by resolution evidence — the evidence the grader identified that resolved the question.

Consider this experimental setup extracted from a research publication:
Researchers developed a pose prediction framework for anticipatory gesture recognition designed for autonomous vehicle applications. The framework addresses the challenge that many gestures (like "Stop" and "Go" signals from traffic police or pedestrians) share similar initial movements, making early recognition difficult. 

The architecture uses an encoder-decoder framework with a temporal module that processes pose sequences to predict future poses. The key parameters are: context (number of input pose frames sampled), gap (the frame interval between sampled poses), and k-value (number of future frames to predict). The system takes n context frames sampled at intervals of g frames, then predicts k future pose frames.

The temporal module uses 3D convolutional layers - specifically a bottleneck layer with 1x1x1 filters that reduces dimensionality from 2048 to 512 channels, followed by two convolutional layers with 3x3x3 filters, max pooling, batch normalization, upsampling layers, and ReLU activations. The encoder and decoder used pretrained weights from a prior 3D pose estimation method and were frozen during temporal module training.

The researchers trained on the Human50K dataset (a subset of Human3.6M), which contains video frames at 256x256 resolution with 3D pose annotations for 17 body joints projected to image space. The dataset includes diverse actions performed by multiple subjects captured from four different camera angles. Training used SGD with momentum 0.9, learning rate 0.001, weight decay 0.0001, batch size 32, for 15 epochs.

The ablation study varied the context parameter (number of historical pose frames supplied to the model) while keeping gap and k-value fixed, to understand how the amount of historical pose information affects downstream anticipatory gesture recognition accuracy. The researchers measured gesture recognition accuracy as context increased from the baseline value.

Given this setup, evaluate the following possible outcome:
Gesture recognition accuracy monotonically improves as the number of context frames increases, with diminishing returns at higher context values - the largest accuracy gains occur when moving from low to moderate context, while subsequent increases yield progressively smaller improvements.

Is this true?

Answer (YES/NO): NO